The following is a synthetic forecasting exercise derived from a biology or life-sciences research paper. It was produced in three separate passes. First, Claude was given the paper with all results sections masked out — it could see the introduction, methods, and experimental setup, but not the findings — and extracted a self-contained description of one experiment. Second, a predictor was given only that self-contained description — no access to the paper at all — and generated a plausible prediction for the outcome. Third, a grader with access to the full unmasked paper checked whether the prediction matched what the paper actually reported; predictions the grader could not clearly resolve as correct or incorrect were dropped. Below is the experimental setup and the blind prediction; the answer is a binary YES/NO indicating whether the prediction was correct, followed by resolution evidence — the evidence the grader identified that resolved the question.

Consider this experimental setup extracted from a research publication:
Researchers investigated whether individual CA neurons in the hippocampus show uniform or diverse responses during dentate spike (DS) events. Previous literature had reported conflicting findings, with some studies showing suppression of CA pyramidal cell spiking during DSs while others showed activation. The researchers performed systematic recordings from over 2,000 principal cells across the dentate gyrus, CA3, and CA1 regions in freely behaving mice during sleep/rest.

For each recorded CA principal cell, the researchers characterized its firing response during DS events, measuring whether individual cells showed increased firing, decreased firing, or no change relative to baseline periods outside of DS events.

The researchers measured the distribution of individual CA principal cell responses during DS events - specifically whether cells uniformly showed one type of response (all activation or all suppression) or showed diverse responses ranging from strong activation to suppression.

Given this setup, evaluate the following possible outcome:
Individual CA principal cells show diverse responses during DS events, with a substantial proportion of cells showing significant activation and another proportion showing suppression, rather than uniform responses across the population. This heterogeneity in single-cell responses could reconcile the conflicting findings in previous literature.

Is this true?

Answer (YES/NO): YES